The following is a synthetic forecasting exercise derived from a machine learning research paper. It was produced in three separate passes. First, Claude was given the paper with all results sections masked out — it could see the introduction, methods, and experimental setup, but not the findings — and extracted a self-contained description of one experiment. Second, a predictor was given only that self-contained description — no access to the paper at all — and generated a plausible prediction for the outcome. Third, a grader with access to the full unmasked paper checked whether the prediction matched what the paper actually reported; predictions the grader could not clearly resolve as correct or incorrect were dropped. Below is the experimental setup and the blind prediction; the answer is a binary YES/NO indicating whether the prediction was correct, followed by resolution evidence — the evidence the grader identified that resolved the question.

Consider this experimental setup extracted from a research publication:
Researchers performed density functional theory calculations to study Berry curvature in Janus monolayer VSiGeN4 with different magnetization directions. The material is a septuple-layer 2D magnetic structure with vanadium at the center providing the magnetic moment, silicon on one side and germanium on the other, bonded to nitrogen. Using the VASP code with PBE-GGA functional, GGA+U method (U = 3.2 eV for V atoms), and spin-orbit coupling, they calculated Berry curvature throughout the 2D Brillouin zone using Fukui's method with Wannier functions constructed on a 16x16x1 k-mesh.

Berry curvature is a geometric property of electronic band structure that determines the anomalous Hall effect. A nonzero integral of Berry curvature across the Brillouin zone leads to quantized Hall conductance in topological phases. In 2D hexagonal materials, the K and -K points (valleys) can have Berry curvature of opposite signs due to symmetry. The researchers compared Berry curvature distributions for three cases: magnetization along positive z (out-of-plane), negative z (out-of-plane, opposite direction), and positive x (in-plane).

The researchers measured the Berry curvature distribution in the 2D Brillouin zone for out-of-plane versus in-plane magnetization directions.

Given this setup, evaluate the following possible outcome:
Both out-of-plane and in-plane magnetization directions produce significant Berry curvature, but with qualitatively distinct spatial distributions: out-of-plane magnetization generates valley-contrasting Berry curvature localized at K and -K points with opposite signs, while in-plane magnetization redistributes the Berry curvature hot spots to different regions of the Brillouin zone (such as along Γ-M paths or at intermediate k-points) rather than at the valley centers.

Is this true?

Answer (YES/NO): NO